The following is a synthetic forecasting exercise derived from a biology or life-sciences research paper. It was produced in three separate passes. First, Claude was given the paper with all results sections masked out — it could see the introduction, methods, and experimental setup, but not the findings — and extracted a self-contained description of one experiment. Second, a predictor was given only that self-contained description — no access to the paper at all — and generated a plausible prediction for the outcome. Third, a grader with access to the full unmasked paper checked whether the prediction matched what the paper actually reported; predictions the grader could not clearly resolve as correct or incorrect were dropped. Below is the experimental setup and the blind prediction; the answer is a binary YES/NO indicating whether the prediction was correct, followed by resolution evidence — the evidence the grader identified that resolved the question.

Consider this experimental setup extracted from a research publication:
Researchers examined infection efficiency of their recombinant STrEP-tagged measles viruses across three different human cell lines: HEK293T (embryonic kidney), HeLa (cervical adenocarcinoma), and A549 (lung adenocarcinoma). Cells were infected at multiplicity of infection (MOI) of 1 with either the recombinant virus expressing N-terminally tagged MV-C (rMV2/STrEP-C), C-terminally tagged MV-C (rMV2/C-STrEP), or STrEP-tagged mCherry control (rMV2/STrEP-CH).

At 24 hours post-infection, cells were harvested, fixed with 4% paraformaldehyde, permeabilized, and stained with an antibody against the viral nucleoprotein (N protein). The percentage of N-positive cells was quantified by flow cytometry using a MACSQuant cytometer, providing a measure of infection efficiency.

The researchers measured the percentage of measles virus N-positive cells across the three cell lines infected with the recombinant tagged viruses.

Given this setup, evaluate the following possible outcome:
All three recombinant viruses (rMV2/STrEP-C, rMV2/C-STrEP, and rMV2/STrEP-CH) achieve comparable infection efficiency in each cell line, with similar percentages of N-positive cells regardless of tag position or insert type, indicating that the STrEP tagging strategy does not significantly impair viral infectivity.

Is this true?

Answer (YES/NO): YES